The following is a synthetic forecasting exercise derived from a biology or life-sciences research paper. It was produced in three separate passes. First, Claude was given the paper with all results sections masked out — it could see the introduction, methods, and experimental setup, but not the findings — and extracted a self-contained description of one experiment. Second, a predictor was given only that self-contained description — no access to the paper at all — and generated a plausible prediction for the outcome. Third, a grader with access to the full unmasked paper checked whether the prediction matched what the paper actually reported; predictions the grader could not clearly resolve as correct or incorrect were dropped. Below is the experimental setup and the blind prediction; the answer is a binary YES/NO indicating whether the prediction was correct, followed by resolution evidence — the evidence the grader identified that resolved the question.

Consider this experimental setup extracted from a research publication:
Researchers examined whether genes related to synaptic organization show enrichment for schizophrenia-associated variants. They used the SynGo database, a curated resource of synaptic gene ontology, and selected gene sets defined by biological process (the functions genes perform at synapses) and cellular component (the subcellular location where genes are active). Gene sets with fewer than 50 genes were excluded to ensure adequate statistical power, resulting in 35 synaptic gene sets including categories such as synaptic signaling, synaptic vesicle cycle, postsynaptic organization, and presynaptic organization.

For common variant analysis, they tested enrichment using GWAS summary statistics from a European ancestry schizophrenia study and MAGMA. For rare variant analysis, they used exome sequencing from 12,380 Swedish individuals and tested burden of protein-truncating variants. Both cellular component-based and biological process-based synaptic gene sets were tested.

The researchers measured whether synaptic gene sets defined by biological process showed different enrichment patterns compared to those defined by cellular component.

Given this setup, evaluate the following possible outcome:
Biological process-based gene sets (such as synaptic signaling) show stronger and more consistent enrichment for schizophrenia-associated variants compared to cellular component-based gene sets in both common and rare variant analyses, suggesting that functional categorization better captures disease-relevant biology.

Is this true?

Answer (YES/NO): NO